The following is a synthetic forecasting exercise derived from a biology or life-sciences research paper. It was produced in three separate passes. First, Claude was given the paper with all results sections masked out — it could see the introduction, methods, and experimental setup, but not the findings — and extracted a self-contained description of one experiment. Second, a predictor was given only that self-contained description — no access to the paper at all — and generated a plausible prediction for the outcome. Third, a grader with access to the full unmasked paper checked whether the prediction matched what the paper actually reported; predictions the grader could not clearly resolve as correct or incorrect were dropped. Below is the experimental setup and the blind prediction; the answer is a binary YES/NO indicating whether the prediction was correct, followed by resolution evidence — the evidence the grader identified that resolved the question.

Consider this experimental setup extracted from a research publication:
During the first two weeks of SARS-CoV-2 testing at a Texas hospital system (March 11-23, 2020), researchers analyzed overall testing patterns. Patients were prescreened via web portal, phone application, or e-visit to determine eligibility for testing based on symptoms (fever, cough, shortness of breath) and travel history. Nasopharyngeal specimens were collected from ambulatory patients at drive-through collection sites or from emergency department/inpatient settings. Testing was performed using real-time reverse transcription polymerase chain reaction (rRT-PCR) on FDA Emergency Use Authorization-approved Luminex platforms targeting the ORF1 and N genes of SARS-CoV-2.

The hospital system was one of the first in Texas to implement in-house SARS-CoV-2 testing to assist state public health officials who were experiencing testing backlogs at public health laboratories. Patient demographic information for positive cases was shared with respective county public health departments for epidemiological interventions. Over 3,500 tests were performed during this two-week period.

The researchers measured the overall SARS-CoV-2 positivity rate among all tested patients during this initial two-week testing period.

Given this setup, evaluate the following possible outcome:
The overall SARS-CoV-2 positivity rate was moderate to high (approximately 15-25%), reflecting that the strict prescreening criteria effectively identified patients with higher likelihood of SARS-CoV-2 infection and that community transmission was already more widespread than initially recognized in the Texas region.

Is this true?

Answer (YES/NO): NO